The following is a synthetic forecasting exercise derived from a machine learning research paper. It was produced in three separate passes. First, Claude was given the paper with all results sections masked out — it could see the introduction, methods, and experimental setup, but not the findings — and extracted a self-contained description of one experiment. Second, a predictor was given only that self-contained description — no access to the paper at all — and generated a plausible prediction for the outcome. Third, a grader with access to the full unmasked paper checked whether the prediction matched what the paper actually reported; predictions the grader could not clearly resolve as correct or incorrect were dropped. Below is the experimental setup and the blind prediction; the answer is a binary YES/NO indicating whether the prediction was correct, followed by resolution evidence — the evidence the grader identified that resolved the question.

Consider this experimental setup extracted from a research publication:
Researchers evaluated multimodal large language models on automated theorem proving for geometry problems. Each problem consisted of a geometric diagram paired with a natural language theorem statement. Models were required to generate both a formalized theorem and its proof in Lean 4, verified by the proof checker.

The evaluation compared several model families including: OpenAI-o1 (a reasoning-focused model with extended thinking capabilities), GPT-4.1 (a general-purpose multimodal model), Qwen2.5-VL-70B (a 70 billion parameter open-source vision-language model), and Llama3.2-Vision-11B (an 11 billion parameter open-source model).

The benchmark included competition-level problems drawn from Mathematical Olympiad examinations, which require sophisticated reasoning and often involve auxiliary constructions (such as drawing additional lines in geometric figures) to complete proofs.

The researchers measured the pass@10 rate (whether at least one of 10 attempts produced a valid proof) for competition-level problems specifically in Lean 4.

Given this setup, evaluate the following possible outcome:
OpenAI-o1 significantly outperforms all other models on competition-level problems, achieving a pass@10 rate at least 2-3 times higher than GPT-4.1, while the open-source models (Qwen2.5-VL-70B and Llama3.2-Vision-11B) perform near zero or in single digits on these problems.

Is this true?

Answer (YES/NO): NO